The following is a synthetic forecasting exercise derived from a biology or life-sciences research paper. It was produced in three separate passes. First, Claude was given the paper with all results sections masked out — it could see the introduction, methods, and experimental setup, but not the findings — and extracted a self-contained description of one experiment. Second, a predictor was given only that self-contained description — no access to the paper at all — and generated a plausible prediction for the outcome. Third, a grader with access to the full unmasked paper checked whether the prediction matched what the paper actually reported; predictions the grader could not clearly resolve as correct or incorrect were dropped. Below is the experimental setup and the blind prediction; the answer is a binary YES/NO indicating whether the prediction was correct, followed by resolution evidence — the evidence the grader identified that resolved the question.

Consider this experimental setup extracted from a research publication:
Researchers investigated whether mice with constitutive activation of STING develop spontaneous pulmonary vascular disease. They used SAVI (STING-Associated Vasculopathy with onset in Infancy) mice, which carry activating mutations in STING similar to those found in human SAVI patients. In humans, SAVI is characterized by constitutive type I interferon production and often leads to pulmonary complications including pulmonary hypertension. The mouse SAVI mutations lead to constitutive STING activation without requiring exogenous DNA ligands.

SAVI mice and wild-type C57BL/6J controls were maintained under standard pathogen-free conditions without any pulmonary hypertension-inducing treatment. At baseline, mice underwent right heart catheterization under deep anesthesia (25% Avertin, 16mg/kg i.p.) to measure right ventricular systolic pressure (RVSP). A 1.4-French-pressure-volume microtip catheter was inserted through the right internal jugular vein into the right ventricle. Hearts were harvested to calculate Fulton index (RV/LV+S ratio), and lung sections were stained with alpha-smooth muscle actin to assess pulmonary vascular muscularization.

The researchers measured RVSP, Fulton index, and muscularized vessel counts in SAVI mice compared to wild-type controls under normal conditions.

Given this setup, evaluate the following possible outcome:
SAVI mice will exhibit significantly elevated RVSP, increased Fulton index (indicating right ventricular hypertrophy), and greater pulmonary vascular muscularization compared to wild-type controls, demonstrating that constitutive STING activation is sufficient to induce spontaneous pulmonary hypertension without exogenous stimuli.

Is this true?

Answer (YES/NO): NO